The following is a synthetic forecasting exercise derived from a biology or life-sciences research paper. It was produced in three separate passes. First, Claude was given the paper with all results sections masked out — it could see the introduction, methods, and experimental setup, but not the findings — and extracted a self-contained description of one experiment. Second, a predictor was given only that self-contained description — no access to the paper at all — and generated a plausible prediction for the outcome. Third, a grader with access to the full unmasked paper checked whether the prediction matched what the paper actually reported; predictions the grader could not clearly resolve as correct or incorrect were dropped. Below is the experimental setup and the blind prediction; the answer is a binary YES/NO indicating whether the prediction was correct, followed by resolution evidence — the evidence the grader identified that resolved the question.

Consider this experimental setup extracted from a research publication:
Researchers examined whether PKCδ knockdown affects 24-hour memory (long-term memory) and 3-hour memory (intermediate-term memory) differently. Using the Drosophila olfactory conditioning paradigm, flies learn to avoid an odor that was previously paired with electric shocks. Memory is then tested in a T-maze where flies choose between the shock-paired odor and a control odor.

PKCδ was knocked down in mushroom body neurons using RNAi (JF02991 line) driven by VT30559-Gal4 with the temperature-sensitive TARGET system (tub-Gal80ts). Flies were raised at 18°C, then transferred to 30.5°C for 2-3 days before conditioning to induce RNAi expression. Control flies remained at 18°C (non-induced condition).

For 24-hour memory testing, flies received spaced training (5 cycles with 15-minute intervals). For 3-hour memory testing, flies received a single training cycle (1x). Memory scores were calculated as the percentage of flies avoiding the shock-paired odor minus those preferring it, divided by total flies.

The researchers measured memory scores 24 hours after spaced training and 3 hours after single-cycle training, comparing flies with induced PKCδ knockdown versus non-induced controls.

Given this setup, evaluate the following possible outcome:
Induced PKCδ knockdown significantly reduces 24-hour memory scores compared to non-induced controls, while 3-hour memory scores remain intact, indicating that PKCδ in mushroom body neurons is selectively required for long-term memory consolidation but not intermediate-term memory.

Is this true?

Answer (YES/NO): YES